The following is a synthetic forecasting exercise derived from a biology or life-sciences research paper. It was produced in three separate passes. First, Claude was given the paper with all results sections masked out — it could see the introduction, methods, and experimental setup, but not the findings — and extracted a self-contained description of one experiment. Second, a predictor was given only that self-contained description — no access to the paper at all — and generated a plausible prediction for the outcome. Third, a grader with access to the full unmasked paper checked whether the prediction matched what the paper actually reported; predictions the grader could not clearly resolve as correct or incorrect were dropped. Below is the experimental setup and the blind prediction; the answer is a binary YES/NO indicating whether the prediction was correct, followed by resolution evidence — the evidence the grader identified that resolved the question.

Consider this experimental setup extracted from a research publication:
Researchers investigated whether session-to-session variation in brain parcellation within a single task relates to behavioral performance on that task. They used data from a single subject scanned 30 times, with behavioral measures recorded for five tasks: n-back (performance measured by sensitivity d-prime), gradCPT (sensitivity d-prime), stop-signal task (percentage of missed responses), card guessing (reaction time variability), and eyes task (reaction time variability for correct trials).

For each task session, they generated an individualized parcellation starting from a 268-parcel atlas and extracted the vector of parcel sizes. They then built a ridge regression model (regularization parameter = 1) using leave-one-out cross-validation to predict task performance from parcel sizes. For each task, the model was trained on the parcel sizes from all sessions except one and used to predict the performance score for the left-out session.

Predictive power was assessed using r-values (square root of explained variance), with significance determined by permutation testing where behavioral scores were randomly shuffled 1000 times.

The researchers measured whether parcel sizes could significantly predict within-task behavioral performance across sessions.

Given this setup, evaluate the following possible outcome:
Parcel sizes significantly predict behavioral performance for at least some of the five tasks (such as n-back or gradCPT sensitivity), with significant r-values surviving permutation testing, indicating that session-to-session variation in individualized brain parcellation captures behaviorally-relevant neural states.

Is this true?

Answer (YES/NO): YES